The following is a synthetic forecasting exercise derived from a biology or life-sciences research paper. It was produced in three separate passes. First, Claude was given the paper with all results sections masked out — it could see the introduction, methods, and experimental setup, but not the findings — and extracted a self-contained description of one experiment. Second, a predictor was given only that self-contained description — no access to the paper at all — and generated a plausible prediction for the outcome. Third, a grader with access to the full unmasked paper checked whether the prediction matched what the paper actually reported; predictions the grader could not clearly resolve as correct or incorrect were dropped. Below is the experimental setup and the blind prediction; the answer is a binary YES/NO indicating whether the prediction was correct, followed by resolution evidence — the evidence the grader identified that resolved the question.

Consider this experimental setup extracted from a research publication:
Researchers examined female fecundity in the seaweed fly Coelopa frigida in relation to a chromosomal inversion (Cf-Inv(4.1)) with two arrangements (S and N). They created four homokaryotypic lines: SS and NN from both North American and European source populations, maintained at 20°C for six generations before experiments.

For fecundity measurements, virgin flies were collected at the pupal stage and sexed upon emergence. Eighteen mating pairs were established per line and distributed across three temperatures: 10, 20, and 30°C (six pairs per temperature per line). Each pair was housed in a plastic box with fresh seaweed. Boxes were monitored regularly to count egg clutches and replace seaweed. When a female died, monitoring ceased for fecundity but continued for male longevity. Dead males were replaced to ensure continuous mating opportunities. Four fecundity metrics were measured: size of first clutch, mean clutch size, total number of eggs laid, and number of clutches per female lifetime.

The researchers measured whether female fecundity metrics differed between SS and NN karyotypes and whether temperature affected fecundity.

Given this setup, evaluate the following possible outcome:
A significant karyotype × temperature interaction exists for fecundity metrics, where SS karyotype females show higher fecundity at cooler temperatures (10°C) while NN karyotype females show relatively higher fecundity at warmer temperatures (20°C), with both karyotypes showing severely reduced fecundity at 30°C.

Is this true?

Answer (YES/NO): NO